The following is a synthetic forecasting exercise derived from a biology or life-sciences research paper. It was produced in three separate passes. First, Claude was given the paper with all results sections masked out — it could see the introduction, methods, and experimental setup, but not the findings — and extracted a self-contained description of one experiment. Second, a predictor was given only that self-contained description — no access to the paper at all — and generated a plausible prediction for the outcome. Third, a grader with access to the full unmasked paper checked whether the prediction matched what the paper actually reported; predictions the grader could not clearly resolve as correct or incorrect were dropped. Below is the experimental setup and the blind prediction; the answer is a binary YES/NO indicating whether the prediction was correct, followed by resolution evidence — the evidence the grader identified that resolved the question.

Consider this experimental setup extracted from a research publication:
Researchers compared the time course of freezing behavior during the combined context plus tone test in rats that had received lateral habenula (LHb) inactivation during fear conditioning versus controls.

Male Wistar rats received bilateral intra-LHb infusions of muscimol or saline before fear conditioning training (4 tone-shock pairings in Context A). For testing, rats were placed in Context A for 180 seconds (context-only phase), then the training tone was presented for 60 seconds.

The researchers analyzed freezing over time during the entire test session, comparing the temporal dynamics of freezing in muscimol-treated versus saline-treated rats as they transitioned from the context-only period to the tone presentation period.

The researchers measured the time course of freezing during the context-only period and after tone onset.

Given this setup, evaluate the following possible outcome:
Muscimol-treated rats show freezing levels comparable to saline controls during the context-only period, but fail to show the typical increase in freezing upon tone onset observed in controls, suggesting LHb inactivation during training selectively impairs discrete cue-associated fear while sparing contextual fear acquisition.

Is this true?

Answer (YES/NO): NO